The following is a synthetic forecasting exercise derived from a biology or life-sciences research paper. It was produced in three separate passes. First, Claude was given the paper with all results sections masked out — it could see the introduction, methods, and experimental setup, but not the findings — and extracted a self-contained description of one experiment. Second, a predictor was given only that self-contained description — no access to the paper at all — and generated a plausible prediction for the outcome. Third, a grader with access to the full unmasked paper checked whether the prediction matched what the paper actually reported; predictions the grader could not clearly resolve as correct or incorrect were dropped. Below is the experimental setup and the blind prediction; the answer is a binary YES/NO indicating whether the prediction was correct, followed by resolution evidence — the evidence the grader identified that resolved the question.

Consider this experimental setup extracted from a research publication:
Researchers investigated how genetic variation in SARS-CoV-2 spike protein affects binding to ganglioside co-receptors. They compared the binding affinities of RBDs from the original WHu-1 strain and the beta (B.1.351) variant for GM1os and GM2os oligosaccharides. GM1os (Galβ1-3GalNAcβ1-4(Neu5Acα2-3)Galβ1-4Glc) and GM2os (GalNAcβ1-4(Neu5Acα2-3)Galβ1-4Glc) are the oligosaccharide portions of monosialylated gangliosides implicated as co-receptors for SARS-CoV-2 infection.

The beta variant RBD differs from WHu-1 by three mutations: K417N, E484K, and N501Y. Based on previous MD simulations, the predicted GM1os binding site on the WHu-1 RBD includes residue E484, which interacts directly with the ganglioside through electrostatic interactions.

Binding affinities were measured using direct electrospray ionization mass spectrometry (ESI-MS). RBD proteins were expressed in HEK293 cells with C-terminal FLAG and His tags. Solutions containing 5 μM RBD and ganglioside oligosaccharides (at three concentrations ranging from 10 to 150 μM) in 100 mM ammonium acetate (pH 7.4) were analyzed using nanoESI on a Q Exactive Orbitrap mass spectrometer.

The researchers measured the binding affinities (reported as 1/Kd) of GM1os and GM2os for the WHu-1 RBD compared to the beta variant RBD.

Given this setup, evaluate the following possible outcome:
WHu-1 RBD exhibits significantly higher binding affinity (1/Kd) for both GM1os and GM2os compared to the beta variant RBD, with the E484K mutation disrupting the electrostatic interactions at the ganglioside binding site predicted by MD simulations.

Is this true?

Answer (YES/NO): YES